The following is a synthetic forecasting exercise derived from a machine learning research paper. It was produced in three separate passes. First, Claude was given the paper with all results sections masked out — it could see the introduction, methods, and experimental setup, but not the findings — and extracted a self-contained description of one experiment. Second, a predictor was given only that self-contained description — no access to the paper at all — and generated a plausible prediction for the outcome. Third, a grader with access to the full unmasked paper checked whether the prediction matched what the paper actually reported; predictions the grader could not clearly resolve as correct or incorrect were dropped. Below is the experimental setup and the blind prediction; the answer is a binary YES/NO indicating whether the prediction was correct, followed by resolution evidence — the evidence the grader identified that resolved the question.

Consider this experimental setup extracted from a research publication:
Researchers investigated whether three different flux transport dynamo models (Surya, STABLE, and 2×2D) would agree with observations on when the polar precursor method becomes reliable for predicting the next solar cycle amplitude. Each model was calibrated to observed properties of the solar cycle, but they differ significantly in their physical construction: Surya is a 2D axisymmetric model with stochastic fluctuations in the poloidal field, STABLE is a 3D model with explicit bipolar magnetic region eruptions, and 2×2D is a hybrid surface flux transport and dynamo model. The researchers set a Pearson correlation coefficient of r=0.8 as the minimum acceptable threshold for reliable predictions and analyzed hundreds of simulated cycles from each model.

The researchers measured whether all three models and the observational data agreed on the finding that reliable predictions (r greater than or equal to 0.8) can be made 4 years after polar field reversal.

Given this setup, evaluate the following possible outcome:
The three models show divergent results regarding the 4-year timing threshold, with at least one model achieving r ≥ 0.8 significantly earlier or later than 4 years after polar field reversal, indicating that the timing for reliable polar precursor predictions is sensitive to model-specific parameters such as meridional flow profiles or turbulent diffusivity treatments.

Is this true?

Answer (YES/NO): NO